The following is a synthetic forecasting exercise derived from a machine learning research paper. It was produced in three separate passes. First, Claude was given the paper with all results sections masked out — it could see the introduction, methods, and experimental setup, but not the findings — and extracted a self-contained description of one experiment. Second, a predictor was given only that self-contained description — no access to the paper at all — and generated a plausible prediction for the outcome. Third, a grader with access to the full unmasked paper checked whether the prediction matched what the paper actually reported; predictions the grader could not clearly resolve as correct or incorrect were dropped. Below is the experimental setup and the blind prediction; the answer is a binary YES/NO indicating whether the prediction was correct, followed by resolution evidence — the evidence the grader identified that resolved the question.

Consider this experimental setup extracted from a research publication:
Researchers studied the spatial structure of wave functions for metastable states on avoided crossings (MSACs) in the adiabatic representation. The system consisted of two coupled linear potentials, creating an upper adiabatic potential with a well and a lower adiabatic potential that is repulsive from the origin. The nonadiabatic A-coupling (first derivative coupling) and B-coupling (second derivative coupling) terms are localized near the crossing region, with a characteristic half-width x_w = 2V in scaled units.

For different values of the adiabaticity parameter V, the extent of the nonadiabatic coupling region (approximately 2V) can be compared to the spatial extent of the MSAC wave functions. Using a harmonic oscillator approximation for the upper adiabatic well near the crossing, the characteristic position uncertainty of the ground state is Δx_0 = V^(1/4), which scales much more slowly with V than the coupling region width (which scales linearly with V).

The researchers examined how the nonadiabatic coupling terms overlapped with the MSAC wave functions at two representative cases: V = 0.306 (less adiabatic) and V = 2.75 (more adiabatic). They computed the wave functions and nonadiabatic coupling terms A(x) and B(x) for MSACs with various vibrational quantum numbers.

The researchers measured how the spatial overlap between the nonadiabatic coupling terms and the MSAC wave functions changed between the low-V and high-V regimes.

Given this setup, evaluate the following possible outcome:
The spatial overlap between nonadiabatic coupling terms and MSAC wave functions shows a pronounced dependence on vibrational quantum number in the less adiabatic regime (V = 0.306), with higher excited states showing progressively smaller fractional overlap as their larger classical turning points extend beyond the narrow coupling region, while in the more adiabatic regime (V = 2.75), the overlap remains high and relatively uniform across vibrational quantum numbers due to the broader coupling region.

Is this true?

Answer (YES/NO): YES